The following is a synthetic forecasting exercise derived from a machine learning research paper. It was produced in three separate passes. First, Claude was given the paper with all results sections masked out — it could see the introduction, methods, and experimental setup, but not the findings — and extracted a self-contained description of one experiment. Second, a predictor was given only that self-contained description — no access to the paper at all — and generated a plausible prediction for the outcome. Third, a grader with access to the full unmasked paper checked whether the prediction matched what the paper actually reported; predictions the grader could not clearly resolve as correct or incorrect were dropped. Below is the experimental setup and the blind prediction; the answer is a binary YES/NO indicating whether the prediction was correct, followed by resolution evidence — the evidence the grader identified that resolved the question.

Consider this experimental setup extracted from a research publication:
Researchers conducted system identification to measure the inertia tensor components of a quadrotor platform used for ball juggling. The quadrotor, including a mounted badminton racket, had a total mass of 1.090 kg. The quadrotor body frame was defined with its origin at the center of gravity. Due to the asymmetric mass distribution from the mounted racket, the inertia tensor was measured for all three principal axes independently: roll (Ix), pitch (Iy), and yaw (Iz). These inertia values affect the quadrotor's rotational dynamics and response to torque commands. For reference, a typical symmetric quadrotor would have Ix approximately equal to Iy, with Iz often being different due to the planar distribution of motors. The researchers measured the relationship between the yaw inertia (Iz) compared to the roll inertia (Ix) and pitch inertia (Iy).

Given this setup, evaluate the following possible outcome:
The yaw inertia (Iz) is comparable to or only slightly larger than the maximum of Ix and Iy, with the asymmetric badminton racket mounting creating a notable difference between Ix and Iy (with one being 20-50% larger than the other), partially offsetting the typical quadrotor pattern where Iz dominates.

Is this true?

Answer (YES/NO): NO